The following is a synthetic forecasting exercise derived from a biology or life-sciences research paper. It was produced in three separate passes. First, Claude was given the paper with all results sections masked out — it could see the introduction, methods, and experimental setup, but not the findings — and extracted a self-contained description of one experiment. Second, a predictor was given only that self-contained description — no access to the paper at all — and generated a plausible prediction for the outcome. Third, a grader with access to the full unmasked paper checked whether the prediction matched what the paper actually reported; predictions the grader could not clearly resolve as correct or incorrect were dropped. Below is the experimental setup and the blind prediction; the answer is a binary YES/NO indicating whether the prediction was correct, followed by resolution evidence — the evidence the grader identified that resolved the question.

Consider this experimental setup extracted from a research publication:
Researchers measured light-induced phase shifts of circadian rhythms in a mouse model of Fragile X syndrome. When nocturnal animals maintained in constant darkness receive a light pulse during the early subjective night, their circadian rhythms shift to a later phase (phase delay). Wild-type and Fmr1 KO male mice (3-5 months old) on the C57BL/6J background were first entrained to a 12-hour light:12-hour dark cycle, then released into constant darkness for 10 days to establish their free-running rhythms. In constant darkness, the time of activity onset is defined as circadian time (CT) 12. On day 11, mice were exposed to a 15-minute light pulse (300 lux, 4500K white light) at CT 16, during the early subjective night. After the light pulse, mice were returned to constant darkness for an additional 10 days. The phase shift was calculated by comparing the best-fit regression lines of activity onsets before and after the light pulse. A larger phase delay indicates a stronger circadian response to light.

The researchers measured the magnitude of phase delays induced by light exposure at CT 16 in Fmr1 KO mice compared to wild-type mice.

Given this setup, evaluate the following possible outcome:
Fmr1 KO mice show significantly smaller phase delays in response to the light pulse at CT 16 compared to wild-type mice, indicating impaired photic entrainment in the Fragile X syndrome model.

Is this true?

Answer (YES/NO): YES